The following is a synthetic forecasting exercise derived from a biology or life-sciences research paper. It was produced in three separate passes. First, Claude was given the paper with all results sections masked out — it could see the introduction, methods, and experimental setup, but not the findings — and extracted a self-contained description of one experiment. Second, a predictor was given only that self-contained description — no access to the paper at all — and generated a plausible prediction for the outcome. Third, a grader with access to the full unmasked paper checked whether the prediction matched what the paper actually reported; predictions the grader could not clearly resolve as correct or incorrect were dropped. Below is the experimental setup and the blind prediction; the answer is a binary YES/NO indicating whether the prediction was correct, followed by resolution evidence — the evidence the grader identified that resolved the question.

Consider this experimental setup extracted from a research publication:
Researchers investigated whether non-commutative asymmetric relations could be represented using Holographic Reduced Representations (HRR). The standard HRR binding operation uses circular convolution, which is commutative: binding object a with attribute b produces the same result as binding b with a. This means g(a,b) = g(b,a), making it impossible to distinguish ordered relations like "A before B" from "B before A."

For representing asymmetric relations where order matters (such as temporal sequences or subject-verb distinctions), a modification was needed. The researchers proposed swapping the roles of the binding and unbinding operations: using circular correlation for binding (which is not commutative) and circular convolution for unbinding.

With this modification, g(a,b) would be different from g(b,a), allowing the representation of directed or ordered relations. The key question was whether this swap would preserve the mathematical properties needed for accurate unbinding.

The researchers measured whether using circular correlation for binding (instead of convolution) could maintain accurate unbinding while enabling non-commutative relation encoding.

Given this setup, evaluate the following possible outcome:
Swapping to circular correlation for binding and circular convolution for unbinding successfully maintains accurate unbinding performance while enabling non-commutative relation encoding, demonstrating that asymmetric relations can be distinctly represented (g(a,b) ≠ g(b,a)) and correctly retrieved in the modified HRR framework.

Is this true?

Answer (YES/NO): YES